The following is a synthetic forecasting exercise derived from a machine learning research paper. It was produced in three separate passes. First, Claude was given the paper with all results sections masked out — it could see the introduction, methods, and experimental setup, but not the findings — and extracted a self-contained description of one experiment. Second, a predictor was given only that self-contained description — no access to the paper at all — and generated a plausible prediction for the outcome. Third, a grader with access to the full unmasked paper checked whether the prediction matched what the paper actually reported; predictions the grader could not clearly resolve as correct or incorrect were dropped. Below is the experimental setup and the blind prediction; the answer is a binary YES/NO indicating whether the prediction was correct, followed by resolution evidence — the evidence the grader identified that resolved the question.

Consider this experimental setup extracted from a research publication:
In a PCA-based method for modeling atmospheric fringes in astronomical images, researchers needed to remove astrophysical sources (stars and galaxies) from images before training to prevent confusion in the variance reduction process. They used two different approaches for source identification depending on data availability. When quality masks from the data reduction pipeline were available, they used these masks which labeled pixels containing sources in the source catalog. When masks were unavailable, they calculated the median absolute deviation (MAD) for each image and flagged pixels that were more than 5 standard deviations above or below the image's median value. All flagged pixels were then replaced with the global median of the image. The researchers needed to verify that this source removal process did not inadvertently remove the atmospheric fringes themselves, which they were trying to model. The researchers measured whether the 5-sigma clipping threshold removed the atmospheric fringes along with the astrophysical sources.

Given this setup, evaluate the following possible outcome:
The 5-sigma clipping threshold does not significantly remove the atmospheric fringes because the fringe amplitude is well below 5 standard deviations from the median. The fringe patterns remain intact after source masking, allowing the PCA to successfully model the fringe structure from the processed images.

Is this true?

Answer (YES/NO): YES